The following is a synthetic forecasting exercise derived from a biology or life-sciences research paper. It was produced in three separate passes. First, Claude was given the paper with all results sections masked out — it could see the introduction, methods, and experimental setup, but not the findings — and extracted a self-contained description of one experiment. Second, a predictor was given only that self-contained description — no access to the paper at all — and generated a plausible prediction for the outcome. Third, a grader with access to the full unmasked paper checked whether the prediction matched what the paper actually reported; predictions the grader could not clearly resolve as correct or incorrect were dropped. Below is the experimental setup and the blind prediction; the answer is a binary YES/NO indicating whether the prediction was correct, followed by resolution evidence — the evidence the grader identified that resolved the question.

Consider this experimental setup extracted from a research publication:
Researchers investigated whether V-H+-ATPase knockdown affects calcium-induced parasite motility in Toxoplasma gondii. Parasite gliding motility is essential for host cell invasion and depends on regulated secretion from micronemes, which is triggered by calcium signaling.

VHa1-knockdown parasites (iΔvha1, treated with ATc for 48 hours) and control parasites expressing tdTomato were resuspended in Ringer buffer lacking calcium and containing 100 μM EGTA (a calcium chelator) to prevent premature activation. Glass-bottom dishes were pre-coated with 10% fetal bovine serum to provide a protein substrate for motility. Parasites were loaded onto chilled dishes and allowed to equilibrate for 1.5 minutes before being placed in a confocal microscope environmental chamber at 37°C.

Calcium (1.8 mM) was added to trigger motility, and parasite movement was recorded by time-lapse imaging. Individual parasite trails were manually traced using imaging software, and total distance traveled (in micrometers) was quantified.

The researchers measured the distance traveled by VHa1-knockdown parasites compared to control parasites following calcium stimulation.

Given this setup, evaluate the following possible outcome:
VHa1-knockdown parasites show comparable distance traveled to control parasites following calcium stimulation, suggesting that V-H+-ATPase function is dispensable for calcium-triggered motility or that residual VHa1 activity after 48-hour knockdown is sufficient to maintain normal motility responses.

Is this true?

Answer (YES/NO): NO